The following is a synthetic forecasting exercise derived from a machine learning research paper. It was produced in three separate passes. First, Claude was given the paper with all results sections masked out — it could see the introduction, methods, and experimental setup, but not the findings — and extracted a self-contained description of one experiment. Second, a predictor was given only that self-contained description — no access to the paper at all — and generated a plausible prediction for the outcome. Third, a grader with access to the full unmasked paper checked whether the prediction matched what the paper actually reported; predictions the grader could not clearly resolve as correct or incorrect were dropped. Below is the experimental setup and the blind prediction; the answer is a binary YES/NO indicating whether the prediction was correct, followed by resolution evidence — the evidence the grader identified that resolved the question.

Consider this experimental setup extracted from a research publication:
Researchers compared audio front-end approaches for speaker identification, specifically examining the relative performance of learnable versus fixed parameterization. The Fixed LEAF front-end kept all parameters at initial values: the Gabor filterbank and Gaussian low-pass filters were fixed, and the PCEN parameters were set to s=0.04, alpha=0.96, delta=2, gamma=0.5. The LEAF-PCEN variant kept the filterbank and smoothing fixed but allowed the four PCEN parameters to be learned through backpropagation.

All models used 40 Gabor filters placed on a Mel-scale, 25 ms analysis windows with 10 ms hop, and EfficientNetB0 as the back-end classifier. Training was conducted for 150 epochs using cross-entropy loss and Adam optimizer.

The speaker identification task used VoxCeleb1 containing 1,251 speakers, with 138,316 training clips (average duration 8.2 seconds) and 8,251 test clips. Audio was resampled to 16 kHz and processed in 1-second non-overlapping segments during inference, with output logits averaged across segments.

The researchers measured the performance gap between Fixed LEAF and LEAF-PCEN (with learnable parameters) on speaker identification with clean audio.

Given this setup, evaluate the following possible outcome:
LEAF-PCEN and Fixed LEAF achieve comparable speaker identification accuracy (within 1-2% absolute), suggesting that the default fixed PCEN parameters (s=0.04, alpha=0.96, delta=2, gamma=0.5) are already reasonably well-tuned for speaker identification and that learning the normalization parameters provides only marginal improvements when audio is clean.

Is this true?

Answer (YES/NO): NO